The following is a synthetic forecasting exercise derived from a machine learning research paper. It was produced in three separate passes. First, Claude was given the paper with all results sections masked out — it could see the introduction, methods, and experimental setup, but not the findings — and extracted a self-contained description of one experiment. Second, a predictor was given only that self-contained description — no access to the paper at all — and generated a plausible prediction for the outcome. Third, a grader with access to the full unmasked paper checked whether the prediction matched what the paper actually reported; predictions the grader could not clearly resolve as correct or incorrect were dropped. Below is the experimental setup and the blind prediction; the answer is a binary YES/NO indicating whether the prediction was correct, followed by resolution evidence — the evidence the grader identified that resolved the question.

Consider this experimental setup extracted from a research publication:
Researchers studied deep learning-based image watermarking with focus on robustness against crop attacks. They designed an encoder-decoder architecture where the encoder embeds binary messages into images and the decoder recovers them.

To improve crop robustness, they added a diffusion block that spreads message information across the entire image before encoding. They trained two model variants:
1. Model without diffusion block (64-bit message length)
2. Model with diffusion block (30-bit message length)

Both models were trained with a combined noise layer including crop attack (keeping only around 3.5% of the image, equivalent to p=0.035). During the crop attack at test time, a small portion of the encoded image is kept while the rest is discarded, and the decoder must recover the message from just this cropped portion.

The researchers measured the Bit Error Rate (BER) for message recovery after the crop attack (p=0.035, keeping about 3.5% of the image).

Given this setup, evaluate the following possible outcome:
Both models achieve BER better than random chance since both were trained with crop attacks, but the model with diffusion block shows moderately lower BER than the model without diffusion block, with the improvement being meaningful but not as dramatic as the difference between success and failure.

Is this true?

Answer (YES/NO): NO